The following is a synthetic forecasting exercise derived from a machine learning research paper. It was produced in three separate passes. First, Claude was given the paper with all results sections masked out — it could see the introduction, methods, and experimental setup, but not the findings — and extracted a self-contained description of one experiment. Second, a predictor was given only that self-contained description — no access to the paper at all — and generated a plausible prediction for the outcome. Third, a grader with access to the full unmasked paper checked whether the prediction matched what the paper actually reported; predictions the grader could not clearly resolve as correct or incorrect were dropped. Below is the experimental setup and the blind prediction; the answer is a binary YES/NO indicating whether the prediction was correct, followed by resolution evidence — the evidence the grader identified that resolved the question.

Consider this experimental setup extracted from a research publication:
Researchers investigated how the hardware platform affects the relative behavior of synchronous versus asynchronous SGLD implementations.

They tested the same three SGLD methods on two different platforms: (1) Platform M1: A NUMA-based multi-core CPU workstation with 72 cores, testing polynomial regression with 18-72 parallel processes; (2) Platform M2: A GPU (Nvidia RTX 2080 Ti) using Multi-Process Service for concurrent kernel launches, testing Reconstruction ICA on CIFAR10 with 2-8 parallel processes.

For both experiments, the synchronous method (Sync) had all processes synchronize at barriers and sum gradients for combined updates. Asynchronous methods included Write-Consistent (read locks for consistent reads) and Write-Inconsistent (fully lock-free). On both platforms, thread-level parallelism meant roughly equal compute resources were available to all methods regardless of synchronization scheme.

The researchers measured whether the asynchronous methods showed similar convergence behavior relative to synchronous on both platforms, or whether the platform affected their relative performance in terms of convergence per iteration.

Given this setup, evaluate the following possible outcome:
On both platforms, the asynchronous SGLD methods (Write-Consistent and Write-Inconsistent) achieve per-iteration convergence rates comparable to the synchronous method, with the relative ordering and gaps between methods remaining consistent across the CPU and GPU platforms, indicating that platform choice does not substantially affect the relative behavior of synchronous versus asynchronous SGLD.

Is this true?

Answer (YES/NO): NO